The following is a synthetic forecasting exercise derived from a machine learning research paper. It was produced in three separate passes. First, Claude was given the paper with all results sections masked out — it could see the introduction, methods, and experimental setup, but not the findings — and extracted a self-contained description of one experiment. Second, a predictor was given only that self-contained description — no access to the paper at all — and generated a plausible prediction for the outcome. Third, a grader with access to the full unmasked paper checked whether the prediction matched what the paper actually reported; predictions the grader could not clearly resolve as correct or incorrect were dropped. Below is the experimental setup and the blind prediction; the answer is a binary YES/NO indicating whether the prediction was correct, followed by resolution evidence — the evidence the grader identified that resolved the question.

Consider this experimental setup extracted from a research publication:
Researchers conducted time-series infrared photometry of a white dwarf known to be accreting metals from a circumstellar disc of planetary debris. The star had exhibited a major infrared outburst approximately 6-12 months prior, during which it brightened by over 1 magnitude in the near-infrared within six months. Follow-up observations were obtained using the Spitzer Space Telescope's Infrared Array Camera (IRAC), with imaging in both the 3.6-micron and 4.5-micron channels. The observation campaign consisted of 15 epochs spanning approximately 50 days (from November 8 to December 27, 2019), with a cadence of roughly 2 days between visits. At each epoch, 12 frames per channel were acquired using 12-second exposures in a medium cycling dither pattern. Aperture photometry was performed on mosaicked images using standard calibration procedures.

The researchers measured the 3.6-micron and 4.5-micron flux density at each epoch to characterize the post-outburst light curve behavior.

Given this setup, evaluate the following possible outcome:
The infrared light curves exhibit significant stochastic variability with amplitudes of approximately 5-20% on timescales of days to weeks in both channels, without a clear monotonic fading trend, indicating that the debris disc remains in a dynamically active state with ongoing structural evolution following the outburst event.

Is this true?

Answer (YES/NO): NO